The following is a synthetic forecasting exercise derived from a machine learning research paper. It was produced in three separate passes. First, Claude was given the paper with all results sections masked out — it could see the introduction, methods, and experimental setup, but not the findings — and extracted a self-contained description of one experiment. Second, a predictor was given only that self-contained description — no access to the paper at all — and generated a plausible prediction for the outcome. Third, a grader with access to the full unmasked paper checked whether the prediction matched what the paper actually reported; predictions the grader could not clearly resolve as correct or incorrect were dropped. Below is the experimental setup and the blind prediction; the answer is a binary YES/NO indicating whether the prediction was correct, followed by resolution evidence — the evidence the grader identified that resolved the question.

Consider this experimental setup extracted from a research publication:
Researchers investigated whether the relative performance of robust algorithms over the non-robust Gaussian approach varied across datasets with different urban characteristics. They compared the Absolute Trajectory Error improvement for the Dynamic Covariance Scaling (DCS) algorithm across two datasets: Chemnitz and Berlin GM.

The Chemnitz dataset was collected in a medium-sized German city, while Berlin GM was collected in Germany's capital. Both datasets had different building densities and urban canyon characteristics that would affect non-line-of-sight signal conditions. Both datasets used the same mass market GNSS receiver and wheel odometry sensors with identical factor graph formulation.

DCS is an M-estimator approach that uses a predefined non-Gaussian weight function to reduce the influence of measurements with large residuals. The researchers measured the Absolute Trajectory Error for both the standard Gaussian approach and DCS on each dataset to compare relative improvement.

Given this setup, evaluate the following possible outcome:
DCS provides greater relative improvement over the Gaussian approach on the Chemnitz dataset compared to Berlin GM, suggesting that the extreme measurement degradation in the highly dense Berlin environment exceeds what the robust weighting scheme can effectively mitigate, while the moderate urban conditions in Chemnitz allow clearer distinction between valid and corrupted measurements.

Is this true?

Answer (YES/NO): YES